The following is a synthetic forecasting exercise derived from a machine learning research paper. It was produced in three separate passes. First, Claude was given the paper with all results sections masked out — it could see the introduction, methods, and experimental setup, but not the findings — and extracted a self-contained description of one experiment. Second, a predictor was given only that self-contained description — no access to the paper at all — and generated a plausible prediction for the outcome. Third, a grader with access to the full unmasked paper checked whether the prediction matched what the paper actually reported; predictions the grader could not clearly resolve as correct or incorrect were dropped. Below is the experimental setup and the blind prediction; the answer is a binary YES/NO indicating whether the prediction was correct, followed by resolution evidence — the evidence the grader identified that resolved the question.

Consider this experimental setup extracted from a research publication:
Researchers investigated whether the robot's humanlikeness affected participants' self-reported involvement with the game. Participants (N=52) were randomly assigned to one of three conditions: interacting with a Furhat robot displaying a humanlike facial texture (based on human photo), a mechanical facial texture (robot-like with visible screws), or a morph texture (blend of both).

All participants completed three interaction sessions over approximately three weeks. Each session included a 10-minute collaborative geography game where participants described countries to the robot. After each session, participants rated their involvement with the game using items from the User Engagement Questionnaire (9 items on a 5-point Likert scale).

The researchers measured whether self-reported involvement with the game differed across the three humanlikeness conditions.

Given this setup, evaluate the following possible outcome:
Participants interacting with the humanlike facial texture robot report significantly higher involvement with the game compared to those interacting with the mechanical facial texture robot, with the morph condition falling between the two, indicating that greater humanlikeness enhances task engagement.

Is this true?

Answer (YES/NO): NO